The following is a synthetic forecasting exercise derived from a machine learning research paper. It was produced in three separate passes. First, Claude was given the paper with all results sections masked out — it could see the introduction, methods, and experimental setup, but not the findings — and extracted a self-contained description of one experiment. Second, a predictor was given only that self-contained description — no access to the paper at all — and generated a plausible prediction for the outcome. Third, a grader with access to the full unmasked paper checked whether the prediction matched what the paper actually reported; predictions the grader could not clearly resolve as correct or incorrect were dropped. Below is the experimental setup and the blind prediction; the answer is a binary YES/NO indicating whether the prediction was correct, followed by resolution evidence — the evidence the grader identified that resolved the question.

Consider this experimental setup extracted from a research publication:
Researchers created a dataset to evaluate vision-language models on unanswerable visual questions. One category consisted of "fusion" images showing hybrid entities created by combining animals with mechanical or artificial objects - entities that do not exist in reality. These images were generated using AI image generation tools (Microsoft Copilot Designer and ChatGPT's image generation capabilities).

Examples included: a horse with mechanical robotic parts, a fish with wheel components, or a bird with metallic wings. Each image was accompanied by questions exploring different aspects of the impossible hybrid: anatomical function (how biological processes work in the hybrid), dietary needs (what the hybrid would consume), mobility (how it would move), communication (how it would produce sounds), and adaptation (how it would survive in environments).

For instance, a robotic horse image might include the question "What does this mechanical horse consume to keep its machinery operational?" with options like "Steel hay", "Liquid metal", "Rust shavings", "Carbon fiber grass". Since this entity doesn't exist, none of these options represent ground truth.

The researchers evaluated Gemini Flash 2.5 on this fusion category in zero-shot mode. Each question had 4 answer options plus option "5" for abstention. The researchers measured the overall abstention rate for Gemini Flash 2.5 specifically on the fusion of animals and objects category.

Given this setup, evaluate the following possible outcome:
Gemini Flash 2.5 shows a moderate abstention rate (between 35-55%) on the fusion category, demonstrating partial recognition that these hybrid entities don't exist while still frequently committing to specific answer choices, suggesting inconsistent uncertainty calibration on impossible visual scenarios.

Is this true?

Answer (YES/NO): NO